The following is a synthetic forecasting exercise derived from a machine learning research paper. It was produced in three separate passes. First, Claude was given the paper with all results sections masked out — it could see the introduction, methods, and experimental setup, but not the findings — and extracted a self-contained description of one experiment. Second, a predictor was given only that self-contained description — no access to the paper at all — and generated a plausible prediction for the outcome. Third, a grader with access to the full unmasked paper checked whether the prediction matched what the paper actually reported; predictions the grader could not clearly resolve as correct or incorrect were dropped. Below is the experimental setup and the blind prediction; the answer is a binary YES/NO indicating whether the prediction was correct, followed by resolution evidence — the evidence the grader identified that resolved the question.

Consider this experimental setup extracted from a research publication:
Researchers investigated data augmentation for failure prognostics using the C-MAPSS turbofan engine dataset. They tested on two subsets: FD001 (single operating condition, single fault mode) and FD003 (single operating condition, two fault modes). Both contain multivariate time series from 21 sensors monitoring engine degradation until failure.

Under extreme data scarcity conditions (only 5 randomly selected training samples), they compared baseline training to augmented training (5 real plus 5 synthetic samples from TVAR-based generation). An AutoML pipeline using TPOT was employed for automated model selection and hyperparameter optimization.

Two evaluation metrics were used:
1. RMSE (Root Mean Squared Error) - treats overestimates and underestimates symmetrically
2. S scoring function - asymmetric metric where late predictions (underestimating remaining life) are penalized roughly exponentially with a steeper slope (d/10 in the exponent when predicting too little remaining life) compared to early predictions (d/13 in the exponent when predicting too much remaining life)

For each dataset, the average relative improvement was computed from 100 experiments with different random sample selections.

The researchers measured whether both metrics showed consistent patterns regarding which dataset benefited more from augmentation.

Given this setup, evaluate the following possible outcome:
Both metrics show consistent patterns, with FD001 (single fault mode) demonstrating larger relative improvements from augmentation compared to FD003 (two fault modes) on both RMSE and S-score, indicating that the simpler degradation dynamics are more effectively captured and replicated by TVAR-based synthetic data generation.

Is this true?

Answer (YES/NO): NO